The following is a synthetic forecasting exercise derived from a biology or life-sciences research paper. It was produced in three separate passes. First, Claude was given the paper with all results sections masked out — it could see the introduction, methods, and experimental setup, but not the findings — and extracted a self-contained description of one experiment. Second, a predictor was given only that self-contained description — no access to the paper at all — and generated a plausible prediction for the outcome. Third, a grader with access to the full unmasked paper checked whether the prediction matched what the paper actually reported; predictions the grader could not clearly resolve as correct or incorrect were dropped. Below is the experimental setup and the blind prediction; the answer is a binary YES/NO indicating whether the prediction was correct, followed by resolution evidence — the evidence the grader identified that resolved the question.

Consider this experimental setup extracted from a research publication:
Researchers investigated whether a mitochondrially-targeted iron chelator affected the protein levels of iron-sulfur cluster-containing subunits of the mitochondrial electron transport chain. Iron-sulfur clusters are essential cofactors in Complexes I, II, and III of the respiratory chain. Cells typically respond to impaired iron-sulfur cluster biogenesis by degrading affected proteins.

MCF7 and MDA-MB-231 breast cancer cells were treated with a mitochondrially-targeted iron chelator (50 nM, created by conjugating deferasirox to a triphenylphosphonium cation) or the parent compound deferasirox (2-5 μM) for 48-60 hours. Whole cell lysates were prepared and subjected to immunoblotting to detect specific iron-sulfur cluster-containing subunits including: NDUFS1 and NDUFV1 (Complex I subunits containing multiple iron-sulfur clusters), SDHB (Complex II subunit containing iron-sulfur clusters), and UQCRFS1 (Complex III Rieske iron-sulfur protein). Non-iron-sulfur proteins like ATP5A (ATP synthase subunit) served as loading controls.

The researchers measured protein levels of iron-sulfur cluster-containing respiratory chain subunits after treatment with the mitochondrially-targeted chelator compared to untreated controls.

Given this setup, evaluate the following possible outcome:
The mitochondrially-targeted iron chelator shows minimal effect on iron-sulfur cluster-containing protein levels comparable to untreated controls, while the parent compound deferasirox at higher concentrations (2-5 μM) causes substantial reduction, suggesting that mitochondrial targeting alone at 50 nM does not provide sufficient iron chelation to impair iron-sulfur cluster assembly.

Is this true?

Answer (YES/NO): NO